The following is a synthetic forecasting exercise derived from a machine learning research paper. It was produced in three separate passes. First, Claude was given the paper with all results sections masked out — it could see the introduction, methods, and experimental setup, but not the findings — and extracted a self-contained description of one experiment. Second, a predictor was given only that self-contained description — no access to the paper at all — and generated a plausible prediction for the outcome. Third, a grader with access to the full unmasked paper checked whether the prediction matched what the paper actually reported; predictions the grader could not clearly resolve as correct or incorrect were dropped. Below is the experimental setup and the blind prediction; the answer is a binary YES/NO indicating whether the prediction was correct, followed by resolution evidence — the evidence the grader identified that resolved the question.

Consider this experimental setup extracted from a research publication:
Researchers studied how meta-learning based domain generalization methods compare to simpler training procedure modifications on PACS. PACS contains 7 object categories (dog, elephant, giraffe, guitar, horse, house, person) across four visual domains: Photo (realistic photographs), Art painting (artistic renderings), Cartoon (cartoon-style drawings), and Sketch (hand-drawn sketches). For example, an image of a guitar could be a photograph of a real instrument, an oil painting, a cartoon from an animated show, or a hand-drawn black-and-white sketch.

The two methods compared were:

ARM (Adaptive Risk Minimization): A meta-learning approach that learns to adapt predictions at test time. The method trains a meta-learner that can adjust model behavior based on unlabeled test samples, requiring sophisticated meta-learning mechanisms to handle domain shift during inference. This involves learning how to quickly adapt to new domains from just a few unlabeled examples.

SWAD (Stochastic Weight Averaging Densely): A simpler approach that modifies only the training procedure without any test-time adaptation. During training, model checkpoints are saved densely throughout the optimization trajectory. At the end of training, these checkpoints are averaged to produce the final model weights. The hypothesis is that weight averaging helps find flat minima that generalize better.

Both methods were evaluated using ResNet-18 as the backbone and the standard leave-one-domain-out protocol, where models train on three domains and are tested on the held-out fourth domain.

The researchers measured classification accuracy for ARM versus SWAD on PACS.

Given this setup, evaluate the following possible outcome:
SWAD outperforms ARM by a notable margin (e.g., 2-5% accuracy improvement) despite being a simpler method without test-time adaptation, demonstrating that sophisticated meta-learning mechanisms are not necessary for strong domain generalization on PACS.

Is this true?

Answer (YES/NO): YES